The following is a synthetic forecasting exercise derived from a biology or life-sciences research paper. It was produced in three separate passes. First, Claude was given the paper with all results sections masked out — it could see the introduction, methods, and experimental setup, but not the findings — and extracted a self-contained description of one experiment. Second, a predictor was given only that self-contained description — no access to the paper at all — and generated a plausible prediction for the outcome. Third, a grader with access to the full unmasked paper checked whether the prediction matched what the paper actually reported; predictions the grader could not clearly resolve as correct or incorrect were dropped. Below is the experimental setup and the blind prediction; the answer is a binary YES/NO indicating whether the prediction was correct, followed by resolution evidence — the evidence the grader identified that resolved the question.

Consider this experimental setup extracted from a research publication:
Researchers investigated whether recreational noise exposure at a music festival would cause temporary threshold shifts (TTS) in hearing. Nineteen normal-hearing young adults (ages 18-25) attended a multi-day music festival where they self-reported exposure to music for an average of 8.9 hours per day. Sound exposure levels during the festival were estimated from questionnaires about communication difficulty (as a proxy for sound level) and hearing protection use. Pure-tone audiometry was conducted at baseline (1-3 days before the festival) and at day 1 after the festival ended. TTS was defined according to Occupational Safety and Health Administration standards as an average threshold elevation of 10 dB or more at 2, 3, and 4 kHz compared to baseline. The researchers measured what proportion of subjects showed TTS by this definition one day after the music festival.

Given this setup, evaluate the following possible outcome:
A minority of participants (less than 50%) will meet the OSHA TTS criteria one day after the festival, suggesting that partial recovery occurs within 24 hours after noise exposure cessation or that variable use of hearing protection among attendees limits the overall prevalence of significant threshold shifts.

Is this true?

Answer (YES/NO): YES